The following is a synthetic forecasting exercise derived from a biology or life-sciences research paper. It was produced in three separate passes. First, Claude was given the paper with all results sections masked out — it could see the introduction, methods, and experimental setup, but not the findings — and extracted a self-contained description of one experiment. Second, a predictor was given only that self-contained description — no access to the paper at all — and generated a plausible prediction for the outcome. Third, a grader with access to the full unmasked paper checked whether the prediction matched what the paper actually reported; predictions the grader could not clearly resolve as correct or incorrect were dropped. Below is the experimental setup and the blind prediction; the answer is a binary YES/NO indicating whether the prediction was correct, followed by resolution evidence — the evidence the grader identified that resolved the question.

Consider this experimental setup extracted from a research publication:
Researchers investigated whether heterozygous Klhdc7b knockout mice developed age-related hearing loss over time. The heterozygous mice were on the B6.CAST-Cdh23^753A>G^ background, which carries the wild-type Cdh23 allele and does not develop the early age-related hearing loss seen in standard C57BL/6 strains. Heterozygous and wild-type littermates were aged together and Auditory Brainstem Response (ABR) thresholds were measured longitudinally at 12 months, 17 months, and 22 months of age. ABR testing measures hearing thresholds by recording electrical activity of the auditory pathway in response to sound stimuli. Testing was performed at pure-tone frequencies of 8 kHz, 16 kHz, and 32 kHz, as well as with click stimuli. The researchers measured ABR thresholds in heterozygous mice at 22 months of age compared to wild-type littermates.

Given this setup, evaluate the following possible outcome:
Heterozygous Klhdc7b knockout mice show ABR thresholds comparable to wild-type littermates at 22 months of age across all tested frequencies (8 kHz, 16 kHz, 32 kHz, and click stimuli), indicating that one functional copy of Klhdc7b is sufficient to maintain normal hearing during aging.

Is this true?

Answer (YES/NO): YES